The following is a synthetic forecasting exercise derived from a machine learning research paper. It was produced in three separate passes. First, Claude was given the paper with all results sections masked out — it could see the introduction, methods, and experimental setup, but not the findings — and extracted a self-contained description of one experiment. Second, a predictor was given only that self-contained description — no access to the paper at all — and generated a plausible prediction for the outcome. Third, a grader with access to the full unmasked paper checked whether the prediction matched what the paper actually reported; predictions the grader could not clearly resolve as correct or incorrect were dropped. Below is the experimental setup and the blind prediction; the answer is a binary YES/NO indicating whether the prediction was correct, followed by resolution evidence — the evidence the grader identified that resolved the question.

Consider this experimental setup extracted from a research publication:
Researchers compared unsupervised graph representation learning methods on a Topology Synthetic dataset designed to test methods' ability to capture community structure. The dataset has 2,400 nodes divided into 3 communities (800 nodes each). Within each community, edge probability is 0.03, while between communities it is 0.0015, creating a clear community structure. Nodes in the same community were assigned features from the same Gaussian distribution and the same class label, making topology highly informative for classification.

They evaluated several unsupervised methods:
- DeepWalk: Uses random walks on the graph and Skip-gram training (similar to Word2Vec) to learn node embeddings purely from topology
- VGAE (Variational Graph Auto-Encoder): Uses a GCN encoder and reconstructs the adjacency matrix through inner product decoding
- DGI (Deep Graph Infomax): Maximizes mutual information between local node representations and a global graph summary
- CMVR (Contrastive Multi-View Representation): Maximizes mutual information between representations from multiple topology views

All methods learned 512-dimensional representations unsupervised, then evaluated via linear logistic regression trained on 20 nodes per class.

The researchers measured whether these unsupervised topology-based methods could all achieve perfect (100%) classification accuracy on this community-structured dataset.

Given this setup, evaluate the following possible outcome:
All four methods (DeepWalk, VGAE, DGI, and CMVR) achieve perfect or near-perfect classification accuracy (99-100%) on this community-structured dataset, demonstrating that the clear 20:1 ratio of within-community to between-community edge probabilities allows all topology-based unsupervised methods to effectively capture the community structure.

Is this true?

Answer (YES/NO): YES